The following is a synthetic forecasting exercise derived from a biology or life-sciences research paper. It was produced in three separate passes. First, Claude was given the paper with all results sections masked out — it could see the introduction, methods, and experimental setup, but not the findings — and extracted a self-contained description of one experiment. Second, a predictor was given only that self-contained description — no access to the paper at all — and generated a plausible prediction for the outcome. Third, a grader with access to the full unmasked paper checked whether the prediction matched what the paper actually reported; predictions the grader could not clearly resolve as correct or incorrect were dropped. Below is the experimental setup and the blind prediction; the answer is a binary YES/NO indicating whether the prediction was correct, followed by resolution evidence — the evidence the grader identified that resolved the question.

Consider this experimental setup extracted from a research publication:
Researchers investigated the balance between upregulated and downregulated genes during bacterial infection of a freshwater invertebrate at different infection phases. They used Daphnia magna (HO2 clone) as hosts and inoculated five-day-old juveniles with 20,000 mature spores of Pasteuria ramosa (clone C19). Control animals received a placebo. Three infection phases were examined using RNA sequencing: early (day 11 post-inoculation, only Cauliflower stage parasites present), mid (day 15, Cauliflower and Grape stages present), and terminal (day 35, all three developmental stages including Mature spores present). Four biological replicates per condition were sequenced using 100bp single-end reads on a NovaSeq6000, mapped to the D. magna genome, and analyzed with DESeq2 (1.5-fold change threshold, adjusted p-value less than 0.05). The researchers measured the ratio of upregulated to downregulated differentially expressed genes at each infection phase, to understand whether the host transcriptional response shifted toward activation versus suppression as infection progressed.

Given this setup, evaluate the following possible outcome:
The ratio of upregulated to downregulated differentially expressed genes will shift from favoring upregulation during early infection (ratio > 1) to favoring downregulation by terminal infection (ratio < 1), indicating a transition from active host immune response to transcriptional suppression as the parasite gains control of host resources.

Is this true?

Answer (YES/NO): NO